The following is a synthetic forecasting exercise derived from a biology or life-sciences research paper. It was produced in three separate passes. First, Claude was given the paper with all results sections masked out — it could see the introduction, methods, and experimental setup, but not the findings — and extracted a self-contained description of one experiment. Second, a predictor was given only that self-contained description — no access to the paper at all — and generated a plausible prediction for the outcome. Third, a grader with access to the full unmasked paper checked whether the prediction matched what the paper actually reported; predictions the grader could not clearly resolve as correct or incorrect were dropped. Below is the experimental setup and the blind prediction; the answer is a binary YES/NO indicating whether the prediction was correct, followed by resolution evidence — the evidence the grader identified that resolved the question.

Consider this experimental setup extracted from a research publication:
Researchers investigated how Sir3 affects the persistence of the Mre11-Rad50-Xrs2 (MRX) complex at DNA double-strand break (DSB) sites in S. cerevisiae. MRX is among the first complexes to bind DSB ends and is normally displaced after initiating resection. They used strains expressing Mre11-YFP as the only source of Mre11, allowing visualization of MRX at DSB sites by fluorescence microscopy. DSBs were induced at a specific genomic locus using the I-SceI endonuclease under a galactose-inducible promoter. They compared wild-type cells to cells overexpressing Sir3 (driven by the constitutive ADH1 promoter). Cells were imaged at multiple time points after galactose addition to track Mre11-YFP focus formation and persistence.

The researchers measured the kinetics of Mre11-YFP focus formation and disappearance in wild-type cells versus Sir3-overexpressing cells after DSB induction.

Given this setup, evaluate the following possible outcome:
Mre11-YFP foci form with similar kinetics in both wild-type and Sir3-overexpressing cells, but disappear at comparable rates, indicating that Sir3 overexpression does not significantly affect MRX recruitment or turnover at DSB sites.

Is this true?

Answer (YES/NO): NO